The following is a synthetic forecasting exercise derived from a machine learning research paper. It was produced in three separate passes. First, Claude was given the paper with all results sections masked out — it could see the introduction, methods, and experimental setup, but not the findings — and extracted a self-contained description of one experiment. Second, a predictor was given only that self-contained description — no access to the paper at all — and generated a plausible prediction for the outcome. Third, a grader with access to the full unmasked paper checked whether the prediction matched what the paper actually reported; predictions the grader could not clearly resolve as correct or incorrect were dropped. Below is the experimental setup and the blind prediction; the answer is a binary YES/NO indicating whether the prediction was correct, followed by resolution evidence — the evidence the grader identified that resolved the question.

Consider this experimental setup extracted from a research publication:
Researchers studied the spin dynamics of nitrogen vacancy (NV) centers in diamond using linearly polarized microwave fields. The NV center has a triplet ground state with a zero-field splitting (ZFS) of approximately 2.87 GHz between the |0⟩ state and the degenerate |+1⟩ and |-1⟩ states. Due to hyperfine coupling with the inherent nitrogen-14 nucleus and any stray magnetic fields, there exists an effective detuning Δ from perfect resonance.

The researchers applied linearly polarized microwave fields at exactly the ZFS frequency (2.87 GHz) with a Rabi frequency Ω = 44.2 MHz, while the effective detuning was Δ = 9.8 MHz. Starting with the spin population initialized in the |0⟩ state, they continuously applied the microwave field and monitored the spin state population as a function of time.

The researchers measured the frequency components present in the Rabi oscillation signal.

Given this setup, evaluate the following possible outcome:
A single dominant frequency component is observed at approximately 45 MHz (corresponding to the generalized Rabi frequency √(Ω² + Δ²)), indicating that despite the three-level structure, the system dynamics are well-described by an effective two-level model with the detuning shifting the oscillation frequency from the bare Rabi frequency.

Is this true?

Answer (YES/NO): NO